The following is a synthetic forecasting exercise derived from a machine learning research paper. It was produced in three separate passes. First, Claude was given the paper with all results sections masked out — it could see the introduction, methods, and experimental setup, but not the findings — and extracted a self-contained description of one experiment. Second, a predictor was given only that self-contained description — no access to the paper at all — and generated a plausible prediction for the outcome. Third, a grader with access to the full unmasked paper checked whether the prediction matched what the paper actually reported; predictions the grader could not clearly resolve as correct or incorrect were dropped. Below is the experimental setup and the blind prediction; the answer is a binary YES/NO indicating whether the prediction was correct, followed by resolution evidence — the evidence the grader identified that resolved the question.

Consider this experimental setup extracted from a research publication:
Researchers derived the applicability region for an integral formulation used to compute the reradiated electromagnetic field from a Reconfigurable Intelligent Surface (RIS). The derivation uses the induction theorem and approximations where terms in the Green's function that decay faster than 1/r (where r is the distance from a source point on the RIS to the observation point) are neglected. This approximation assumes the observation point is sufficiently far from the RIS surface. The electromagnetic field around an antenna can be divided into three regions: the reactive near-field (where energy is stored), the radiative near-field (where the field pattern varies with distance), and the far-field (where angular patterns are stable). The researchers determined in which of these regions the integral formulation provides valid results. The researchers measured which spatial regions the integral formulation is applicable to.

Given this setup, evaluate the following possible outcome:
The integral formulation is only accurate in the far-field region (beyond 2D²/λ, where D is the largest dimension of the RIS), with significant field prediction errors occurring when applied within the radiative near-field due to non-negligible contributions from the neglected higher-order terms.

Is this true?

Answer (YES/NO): NO